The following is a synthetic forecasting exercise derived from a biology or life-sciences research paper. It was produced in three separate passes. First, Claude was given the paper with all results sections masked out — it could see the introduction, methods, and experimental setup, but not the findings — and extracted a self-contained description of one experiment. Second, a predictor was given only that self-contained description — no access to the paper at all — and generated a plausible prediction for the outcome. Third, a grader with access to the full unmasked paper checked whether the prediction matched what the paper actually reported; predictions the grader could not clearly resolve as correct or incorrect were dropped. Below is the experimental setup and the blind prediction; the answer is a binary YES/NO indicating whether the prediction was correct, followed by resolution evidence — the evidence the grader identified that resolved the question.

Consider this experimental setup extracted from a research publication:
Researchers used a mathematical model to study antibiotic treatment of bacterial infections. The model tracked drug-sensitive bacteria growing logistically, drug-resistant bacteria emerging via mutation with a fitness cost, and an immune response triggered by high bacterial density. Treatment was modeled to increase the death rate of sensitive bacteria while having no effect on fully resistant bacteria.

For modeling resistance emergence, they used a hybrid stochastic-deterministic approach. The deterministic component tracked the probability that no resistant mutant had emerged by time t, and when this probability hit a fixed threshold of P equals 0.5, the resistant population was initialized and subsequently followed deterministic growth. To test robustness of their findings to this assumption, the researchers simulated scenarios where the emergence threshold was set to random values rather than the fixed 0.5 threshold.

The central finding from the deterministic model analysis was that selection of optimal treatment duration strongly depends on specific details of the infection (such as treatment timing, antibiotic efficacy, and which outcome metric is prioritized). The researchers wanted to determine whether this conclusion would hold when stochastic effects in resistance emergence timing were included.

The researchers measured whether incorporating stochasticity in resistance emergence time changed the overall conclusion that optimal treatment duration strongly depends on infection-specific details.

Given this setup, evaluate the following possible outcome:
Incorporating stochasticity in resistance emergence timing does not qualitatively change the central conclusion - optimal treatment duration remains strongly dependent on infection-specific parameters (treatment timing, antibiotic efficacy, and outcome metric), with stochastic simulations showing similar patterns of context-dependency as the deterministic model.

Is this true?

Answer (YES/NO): YES